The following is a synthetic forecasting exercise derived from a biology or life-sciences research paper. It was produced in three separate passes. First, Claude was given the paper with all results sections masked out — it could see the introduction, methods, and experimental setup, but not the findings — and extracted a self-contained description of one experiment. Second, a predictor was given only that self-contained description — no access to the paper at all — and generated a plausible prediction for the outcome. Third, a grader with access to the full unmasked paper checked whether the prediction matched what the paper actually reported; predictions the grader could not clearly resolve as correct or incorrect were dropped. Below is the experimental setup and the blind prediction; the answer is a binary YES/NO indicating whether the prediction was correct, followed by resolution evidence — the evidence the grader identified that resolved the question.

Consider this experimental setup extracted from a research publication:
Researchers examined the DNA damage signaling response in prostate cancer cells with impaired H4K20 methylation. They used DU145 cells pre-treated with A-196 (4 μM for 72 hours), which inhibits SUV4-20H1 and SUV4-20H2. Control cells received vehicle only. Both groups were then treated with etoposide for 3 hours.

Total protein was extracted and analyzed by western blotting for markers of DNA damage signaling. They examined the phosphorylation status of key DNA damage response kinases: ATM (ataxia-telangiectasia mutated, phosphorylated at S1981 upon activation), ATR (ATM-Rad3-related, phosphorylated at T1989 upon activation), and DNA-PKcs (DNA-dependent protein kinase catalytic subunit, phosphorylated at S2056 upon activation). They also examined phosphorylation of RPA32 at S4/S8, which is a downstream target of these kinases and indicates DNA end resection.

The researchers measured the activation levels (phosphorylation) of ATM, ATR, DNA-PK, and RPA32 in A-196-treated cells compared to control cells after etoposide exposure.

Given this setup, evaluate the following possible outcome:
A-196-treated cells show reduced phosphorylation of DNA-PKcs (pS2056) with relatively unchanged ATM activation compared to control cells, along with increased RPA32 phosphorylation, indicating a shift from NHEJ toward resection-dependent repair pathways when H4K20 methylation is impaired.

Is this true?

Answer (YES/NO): NO